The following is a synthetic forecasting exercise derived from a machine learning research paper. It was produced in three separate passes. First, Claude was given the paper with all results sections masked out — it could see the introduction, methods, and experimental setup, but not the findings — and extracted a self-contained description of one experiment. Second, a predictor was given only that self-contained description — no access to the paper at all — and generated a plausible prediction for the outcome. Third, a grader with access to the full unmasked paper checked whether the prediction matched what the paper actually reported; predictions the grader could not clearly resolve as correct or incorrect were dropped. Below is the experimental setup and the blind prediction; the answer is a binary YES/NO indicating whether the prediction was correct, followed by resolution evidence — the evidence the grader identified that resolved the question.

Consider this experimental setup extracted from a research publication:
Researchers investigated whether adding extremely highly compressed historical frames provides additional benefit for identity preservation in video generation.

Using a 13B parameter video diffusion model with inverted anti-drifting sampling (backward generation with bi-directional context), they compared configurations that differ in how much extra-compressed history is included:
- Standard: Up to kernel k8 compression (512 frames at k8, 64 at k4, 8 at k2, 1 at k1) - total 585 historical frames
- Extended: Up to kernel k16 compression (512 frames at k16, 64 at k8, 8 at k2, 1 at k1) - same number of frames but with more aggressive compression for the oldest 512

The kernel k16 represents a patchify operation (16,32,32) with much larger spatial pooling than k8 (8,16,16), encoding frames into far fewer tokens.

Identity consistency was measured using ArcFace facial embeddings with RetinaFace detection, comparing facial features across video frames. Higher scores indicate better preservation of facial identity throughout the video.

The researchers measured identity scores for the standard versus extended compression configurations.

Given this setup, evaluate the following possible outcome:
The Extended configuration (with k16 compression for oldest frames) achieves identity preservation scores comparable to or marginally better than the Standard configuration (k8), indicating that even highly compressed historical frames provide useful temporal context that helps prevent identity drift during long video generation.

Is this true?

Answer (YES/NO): YES